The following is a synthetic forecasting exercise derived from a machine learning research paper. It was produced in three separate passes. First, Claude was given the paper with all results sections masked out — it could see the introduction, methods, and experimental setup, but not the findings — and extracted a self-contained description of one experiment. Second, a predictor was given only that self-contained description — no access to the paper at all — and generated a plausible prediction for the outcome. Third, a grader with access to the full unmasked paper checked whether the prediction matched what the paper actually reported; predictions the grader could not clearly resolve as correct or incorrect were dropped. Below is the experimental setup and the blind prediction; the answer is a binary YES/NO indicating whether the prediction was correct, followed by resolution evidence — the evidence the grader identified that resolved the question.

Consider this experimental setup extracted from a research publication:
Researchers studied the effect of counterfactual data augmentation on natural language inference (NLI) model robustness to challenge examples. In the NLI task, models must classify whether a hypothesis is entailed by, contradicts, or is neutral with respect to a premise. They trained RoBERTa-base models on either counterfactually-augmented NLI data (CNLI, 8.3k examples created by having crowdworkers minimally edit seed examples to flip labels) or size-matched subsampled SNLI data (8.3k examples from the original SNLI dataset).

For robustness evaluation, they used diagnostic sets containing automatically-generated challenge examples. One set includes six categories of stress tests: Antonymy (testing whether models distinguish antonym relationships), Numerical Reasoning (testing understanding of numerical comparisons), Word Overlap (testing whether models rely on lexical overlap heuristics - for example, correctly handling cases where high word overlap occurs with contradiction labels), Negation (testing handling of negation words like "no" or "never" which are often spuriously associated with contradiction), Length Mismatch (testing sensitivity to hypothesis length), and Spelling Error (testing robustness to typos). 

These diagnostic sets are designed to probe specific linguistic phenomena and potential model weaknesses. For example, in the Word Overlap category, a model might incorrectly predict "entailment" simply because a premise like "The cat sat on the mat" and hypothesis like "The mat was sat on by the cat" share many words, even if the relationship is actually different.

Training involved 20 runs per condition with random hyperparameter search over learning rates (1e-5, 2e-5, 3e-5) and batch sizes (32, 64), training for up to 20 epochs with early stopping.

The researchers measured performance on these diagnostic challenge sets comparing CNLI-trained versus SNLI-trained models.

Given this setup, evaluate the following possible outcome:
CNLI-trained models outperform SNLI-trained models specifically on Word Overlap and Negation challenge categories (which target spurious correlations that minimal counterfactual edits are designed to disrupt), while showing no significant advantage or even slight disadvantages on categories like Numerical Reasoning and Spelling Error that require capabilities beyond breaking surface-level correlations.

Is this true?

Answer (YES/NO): NO